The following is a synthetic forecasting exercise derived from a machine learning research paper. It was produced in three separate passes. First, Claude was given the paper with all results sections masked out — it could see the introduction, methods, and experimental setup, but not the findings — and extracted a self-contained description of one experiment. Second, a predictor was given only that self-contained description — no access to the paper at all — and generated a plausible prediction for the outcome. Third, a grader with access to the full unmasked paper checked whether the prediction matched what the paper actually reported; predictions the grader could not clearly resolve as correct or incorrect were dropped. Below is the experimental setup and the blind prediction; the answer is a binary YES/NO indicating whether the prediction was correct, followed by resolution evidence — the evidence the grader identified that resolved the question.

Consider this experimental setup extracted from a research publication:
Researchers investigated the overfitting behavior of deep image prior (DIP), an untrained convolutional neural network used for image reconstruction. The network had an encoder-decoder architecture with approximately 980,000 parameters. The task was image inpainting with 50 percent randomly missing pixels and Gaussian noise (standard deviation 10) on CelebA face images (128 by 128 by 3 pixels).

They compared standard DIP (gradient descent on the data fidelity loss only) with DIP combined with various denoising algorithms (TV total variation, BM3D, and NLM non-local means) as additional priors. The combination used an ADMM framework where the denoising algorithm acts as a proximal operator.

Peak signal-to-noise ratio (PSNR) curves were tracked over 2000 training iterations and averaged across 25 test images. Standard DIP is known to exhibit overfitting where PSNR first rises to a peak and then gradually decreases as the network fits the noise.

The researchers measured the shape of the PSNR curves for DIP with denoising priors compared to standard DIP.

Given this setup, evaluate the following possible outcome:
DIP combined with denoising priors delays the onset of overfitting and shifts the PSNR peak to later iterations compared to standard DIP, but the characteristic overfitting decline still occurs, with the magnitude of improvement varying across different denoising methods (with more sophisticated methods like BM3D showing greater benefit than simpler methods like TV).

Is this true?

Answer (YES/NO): NO